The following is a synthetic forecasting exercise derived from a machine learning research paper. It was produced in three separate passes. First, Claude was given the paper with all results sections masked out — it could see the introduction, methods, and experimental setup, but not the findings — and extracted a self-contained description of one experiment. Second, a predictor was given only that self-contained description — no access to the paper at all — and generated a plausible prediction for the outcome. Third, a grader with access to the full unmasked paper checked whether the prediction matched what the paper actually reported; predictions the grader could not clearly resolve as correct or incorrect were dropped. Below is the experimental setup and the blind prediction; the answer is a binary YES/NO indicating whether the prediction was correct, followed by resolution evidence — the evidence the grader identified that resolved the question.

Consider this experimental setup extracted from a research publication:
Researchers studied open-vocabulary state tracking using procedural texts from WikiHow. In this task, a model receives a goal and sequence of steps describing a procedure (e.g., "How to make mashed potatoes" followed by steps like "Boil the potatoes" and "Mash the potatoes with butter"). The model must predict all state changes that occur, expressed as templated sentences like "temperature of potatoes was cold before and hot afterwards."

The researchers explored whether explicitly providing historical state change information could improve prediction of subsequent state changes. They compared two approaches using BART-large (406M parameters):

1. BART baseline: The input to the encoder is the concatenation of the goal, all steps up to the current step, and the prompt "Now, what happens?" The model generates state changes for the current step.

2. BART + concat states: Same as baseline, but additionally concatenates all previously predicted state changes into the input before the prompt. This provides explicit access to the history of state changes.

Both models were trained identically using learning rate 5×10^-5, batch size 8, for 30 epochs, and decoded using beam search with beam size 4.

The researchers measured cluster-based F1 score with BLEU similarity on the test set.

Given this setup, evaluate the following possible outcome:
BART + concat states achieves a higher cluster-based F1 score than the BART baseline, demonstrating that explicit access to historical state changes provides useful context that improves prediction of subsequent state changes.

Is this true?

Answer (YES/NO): NO